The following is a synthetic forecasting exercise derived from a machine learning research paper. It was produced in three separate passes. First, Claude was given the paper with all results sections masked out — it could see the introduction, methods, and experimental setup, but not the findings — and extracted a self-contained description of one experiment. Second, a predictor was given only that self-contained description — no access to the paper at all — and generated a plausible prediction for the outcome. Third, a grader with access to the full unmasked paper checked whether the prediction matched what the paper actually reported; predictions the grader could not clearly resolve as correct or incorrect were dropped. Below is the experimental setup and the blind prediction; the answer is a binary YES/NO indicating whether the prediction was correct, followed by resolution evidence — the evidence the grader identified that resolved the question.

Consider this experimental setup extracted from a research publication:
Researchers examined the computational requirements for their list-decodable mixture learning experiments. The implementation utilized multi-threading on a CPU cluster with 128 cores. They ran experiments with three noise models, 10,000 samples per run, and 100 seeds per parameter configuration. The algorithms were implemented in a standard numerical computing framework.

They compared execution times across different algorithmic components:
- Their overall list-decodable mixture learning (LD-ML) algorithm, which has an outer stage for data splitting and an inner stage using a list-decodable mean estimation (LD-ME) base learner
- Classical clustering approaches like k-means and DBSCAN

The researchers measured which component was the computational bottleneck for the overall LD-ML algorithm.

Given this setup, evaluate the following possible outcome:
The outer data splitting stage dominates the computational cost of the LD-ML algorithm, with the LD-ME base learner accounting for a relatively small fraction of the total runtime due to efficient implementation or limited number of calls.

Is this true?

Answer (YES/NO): NO